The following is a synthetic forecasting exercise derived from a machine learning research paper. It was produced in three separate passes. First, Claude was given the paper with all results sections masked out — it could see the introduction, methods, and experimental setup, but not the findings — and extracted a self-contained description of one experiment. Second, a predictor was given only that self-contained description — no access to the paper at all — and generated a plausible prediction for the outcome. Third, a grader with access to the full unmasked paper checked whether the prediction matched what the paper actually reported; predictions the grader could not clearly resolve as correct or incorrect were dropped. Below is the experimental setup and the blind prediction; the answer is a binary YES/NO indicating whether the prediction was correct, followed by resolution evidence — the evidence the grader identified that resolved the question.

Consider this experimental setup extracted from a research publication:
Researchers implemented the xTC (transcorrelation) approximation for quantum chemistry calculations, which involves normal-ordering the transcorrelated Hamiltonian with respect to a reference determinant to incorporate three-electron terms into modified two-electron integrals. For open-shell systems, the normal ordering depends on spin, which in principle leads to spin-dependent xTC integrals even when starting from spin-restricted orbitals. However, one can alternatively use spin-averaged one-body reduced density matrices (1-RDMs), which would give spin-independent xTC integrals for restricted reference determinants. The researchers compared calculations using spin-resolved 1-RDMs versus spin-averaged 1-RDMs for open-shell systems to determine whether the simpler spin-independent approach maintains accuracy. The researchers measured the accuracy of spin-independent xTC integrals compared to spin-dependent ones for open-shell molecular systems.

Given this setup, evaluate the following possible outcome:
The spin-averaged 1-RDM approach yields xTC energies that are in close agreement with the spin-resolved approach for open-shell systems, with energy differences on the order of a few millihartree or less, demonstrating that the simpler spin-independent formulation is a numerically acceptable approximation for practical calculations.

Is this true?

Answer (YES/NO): NO